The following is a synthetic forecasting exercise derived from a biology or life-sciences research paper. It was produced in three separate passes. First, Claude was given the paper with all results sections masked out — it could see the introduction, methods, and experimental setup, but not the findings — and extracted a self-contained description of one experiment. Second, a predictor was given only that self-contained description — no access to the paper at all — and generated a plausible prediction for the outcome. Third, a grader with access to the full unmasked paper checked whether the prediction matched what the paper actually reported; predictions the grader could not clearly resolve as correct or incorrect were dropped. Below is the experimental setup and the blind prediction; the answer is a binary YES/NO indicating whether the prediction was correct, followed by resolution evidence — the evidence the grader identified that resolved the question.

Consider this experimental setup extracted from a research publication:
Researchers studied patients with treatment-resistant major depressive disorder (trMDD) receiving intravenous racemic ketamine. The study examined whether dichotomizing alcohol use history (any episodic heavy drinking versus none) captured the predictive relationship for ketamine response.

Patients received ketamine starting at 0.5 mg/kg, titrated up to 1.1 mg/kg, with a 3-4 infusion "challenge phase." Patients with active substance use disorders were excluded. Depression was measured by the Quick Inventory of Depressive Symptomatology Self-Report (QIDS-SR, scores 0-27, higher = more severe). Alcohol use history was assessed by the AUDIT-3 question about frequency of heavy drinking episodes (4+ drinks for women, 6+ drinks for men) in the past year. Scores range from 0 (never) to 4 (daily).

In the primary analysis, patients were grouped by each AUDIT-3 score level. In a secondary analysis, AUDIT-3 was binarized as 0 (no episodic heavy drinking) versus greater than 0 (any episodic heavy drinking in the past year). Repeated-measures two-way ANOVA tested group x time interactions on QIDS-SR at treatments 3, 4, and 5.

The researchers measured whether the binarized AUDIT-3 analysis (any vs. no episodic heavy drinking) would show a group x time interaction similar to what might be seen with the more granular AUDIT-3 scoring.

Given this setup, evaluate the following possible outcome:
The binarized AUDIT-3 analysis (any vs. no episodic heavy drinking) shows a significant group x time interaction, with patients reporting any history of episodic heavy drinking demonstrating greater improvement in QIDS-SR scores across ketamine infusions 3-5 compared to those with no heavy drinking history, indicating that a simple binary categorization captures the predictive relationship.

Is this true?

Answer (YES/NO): YES